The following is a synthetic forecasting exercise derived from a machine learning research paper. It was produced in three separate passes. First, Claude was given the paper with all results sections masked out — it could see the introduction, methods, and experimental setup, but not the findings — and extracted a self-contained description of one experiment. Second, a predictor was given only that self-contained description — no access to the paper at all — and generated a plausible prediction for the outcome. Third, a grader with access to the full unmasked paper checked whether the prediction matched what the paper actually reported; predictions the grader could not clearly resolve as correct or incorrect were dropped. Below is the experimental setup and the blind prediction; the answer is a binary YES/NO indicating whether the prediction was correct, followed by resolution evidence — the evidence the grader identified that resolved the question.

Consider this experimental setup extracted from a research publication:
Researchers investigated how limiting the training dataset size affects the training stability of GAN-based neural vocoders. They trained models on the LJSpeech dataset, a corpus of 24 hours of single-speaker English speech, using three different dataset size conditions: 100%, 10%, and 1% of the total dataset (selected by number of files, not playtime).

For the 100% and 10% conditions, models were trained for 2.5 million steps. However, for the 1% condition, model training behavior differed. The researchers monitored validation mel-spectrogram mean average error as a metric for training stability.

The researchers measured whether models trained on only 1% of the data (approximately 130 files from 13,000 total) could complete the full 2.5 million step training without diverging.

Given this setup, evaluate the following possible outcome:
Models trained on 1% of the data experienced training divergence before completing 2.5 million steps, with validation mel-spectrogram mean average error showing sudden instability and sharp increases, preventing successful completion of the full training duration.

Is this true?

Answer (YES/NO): NO